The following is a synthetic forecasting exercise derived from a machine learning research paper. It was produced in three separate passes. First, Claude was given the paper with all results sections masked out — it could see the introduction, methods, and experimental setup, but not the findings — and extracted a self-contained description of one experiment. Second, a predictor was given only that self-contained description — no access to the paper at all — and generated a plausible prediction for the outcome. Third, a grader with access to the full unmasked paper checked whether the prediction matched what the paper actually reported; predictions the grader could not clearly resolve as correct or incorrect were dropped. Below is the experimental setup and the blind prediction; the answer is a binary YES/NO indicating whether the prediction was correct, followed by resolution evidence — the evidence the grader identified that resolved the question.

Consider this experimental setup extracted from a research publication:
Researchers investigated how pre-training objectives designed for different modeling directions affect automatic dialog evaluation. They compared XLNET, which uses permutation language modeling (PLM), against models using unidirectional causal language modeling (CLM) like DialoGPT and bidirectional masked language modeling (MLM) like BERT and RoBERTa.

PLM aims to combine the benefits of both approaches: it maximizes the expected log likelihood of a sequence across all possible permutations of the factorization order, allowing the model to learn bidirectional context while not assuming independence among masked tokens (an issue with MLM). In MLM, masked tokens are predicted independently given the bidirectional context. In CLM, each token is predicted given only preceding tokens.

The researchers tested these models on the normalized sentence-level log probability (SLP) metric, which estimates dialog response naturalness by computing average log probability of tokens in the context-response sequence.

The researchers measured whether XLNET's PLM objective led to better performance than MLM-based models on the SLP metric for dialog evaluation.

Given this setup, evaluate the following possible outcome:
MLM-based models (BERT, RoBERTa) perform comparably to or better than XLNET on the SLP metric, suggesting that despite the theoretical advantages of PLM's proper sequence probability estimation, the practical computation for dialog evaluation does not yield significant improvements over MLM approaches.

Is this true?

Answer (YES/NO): YES